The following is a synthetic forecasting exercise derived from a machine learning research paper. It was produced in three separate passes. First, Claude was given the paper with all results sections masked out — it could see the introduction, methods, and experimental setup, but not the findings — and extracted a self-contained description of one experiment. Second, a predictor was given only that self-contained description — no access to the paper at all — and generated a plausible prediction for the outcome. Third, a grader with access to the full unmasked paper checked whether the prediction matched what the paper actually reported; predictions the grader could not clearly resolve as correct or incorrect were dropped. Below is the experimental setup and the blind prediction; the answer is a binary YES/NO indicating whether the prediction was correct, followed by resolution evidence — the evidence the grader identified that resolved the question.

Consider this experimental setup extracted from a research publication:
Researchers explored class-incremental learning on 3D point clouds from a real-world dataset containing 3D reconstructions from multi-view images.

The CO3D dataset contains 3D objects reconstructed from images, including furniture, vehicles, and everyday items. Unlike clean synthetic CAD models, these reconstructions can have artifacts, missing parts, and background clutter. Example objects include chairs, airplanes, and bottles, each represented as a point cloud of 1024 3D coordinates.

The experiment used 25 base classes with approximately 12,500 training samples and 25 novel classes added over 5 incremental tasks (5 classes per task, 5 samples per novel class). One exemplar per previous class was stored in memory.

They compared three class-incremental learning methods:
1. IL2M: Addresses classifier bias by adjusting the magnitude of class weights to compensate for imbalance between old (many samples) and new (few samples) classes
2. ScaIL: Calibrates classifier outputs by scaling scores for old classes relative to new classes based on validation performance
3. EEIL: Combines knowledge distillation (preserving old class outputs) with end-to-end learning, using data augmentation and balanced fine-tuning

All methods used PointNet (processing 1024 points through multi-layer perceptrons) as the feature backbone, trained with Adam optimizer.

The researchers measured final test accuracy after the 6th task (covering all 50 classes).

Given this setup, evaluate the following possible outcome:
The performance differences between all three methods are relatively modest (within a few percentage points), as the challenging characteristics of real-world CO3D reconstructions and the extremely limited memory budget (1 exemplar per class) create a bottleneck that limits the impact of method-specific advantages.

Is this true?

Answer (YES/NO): NO